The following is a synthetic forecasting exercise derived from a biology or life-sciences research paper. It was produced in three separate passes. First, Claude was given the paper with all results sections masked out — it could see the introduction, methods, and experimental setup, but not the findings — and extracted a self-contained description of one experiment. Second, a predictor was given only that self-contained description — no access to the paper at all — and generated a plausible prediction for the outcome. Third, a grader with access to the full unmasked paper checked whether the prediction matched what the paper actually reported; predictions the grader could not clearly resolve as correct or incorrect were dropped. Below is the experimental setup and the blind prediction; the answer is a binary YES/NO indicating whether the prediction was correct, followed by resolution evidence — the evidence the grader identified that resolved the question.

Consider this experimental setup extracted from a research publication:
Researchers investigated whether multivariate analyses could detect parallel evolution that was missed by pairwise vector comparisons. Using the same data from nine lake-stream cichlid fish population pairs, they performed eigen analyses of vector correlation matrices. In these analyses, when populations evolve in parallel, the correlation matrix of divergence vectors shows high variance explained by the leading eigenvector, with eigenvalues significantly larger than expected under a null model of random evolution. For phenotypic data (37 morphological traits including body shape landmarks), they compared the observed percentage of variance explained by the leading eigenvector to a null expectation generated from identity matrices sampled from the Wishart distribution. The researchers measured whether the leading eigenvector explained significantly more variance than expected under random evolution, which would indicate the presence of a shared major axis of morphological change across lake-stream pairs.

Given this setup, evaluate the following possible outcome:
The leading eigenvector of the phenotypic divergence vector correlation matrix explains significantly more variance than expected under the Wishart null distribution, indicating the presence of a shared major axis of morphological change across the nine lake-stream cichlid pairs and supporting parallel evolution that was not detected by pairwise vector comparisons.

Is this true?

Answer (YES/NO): YES